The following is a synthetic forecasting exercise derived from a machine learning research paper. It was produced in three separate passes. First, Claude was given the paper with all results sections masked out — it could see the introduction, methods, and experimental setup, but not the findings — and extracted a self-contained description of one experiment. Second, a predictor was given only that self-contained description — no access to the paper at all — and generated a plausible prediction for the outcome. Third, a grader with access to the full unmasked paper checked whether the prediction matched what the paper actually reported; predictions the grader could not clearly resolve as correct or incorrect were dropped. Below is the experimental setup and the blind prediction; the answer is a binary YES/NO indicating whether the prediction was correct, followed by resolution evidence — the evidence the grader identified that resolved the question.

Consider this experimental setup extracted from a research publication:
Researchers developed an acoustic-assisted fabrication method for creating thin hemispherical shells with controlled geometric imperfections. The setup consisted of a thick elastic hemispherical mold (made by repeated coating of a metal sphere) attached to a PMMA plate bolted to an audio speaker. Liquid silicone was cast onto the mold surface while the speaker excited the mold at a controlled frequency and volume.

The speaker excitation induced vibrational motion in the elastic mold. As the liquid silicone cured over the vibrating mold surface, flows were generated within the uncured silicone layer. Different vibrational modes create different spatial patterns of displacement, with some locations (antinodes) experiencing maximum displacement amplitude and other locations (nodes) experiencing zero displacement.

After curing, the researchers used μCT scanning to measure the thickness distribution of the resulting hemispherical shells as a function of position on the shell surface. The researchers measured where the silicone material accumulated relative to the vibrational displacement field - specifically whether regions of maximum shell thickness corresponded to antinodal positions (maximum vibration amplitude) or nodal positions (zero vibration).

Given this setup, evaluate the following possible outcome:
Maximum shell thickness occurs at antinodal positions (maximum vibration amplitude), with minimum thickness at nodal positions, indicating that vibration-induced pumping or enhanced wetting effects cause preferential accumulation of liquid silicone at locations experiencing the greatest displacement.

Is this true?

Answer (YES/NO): YES